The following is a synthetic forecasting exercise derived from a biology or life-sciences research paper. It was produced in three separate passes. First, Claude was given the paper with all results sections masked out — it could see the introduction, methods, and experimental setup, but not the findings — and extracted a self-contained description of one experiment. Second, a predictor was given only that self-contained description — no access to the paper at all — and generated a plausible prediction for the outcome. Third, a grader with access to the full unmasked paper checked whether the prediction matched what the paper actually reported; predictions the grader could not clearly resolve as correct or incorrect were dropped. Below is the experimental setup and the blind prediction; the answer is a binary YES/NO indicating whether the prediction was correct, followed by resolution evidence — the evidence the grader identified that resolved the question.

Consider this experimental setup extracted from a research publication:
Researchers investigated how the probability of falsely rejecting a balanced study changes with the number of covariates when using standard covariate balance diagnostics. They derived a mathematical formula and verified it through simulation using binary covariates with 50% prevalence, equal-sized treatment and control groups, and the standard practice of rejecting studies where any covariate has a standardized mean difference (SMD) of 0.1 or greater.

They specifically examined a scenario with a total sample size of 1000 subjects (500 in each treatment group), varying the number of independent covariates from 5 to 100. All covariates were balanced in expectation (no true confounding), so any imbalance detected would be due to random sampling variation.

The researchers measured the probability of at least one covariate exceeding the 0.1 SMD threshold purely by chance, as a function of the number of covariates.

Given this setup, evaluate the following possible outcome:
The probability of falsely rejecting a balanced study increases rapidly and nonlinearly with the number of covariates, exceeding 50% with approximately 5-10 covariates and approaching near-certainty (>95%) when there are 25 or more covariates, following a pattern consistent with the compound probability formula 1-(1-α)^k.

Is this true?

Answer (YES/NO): NO